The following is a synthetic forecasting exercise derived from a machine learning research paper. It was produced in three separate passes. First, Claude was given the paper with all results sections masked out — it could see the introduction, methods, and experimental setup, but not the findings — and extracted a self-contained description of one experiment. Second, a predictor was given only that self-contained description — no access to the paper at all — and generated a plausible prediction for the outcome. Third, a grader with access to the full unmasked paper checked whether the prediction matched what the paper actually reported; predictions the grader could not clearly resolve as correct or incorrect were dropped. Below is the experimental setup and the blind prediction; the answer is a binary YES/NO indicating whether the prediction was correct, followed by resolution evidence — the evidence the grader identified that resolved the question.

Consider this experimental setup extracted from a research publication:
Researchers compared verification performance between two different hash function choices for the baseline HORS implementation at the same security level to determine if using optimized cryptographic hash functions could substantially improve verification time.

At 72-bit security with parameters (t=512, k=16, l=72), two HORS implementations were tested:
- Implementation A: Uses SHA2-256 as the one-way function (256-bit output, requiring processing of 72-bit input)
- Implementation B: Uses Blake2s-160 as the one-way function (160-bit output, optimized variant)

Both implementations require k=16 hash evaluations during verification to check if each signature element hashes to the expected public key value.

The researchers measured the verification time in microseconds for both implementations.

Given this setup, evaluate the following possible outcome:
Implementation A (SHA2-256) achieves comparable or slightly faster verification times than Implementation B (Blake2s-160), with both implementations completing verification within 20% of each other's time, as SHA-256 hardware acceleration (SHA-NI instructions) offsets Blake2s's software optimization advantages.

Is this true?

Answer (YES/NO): NO